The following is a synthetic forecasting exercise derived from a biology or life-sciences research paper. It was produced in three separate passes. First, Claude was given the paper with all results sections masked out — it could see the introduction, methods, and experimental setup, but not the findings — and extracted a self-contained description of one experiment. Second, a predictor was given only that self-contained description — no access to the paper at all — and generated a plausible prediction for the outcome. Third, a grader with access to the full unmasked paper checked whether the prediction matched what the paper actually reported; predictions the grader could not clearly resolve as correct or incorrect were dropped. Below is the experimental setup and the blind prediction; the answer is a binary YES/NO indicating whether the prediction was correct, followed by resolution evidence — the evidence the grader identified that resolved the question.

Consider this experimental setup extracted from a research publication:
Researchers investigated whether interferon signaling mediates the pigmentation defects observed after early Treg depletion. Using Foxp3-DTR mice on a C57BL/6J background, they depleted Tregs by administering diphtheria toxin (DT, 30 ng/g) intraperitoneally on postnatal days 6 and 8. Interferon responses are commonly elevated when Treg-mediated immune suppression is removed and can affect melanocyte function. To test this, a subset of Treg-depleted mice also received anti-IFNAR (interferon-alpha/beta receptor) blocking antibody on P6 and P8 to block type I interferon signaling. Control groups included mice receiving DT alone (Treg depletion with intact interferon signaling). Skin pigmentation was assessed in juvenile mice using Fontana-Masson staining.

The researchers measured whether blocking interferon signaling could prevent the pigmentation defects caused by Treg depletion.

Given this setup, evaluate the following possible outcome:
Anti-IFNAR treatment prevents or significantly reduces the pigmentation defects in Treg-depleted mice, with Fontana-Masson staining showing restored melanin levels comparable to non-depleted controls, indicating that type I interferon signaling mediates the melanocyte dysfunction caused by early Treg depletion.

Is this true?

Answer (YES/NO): NO